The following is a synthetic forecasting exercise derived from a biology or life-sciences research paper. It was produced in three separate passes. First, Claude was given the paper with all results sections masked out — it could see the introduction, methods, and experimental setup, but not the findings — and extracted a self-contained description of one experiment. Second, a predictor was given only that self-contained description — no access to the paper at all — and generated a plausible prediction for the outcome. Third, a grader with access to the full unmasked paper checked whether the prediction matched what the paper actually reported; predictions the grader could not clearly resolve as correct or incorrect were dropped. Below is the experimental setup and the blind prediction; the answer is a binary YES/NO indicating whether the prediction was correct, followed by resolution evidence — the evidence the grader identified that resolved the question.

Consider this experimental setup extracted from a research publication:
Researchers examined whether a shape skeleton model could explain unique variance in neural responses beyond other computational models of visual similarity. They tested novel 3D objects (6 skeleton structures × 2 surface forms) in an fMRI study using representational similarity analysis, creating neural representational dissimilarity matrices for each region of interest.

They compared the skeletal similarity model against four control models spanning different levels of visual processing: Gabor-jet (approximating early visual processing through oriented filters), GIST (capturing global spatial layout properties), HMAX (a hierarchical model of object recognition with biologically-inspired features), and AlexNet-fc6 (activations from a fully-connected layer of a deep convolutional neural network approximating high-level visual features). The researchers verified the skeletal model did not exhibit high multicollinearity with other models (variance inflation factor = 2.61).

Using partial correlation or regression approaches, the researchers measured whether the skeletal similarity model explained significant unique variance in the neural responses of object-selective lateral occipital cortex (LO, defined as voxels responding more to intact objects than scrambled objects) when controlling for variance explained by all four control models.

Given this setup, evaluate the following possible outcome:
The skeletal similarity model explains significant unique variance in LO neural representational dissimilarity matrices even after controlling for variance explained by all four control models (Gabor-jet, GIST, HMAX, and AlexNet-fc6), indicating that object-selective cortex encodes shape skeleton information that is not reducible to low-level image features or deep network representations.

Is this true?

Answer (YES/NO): YES